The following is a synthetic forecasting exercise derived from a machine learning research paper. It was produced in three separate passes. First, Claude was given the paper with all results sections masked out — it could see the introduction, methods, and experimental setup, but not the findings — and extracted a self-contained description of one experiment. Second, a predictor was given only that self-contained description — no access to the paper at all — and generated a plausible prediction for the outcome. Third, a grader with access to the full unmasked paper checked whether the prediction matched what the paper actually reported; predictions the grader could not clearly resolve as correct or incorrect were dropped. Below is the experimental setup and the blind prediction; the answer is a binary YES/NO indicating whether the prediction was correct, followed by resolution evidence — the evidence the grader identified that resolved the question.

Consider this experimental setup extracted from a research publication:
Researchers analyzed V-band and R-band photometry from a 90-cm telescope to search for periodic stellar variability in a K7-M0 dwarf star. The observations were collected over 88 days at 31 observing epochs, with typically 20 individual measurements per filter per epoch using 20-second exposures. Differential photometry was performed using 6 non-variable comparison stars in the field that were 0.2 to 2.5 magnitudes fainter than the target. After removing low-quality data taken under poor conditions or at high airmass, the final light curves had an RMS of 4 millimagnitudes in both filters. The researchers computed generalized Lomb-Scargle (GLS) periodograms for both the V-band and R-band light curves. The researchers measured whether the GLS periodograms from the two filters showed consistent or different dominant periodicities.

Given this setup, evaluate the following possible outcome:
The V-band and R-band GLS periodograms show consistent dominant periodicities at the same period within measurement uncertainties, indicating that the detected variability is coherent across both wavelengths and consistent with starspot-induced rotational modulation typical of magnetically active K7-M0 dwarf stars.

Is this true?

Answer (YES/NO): YES